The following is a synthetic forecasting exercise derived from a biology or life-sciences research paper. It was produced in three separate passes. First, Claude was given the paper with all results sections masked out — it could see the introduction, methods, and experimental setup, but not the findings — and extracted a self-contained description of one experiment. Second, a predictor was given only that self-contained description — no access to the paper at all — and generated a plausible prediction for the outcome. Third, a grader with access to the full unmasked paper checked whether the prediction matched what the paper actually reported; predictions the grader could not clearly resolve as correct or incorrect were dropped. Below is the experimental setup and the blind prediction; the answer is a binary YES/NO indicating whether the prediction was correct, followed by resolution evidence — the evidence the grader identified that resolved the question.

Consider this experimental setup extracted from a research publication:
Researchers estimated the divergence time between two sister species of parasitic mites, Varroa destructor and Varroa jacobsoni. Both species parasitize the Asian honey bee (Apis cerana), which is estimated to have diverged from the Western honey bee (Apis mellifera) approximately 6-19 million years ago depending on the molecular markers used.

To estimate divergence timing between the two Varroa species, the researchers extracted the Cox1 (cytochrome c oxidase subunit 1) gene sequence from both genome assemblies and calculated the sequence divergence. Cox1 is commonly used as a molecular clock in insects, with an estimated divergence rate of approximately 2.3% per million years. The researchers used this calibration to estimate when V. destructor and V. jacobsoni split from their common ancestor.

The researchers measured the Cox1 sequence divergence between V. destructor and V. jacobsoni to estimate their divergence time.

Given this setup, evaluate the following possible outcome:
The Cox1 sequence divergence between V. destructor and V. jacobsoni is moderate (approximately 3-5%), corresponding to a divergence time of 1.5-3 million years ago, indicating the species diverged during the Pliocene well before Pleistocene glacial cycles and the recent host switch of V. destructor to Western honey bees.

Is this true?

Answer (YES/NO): NO